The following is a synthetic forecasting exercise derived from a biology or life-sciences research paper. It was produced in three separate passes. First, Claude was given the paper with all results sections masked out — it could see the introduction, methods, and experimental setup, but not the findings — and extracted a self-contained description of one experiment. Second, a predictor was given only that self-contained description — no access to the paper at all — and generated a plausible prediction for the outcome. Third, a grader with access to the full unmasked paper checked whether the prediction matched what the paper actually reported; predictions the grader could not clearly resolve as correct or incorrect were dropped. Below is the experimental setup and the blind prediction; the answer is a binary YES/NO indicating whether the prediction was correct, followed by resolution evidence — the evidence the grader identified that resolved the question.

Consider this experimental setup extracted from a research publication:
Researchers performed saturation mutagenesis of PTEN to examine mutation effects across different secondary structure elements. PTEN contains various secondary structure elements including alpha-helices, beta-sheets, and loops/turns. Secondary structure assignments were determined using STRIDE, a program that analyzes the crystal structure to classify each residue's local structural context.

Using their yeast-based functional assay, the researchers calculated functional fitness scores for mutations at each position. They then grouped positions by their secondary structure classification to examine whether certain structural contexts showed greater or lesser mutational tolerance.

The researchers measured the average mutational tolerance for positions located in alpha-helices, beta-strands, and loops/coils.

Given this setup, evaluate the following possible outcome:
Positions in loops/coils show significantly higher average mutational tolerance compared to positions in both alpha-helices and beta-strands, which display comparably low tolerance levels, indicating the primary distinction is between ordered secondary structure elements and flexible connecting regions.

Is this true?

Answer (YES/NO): YES